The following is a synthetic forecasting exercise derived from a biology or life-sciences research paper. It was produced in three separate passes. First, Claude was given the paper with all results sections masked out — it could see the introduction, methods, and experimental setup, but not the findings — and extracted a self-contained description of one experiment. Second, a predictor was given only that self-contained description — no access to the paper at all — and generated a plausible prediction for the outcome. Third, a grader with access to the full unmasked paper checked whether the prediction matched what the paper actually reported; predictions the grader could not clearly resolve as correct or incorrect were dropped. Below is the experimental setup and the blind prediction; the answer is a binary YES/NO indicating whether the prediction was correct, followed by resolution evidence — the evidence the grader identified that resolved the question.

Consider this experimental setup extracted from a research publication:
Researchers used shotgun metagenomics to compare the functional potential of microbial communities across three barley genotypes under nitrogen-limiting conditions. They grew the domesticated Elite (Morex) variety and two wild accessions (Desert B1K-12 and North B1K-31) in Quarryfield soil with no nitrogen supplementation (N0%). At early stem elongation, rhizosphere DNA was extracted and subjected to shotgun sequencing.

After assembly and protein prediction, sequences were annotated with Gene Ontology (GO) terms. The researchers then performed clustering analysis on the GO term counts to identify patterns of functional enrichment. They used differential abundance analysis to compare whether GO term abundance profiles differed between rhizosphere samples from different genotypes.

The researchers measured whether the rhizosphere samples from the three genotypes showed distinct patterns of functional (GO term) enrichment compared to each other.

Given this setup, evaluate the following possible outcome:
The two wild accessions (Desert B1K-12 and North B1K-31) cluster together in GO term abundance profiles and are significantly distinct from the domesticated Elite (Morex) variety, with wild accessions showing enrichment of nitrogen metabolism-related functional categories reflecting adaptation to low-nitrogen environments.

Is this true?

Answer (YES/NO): NO